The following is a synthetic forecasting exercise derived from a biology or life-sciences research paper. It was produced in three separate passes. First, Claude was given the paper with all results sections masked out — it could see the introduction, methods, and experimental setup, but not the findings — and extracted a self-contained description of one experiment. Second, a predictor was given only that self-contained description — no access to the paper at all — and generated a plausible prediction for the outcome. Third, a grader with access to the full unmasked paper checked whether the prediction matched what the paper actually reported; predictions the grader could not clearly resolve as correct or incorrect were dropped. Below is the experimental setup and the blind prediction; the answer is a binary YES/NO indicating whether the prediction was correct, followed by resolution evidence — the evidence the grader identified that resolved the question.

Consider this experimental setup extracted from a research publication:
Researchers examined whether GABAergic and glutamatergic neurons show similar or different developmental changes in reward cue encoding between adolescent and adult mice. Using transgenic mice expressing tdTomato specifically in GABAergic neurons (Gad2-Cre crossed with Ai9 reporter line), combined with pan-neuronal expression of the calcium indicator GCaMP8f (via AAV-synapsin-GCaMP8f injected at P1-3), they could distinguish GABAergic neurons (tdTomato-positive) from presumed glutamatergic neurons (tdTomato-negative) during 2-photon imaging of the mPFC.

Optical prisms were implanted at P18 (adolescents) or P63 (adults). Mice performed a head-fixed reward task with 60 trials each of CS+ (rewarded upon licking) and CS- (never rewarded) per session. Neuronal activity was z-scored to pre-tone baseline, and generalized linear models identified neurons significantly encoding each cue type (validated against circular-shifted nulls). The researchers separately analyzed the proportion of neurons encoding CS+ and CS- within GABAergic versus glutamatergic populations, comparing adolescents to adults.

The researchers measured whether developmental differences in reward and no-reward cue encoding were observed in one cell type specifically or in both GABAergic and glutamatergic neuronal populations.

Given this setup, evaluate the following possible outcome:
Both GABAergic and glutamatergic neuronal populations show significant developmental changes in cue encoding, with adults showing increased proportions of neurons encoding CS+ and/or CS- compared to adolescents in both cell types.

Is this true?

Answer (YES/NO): NO